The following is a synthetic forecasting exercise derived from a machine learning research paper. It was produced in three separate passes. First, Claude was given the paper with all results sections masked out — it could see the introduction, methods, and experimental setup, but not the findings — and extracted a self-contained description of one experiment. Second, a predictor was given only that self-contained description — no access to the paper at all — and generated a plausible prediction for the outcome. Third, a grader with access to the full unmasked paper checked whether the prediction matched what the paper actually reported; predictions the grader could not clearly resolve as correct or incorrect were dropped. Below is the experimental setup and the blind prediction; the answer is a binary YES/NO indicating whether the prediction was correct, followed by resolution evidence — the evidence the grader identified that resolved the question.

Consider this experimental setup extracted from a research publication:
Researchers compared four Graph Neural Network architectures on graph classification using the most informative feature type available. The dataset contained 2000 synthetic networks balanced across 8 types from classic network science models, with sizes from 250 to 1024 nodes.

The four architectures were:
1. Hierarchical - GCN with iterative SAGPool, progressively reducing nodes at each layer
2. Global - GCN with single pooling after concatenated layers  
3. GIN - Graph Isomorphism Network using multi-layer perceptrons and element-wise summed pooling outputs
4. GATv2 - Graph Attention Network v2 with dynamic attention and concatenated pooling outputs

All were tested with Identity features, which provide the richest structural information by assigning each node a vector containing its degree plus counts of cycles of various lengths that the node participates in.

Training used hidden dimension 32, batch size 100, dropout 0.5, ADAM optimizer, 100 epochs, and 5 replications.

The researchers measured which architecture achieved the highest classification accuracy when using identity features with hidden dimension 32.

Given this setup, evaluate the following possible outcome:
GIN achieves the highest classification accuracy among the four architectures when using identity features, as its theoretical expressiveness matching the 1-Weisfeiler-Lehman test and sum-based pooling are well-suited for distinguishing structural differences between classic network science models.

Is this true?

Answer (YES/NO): NO